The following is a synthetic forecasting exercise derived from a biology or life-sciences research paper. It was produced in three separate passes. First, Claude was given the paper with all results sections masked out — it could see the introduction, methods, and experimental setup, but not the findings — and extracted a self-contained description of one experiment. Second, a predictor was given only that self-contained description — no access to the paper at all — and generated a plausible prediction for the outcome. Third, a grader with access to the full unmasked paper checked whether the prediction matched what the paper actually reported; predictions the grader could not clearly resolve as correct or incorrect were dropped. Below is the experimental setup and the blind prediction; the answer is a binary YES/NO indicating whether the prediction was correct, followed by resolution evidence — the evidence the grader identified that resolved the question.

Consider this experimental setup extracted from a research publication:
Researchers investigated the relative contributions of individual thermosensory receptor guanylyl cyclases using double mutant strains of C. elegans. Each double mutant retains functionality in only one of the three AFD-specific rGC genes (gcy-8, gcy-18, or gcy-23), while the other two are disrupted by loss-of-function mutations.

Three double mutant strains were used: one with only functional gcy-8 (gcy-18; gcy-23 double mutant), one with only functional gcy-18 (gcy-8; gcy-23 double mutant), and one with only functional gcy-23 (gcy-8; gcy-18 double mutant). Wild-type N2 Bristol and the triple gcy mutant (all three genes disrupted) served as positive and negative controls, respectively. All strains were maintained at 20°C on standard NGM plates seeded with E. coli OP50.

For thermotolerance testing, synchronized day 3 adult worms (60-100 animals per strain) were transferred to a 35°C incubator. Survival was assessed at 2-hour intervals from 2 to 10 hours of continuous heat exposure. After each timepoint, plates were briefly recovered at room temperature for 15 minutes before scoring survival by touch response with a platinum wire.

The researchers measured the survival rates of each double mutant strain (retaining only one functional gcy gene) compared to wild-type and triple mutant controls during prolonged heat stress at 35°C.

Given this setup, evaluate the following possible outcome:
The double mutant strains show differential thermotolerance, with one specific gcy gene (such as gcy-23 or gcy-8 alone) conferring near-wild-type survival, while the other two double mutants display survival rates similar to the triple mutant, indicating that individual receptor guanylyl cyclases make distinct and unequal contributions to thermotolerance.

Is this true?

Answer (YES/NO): NO